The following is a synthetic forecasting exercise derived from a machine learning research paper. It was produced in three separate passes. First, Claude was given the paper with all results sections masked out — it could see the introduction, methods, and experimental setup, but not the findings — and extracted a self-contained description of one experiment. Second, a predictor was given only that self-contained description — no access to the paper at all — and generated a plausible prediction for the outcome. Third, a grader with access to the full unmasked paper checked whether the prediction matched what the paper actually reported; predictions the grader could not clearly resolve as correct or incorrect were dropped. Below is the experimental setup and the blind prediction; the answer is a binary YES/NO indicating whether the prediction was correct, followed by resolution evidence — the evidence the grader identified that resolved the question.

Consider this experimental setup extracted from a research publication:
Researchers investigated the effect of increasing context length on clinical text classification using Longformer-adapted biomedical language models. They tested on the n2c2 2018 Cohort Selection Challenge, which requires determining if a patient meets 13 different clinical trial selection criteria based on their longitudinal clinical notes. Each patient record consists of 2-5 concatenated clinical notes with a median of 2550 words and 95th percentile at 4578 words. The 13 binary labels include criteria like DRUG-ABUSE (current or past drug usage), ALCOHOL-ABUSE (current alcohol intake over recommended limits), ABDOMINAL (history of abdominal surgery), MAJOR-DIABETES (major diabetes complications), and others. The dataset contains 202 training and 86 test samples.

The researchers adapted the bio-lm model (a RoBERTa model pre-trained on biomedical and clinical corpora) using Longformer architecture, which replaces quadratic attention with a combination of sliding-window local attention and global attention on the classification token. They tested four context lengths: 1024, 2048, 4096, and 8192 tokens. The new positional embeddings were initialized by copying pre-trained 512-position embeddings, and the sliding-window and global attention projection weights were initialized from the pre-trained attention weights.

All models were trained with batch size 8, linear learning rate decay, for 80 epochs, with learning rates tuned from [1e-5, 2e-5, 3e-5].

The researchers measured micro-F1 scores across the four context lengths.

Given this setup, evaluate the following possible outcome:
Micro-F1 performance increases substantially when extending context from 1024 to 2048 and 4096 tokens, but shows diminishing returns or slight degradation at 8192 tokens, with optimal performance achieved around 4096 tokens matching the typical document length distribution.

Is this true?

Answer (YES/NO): NO